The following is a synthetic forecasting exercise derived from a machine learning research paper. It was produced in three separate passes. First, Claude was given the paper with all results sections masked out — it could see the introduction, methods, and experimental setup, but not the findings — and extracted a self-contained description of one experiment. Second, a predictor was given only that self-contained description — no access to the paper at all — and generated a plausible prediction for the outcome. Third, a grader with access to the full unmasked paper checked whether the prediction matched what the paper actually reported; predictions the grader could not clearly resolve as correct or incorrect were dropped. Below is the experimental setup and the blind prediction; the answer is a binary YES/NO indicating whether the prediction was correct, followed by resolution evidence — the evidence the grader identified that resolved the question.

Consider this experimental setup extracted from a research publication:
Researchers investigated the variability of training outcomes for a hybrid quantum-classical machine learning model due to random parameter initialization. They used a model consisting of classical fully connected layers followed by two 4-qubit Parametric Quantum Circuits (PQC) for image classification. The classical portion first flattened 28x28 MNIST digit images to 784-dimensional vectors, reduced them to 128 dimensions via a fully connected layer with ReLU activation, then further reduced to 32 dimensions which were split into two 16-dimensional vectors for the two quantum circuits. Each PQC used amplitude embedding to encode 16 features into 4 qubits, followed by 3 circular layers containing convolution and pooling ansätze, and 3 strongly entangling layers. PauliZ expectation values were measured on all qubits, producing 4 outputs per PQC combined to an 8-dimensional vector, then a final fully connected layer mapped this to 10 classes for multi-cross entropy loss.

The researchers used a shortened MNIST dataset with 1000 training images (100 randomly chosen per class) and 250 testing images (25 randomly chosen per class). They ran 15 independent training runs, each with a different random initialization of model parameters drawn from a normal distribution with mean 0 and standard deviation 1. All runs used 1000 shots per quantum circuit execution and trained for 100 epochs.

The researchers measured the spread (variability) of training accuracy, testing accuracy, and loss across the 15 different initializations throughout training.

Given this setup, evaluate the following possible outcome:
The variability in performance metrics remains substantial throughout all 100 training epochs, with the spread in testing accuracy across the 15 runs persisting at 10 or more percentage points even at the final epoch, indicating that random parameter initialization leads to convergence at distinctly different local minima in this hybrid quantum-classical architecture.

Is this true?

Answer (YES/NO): NO